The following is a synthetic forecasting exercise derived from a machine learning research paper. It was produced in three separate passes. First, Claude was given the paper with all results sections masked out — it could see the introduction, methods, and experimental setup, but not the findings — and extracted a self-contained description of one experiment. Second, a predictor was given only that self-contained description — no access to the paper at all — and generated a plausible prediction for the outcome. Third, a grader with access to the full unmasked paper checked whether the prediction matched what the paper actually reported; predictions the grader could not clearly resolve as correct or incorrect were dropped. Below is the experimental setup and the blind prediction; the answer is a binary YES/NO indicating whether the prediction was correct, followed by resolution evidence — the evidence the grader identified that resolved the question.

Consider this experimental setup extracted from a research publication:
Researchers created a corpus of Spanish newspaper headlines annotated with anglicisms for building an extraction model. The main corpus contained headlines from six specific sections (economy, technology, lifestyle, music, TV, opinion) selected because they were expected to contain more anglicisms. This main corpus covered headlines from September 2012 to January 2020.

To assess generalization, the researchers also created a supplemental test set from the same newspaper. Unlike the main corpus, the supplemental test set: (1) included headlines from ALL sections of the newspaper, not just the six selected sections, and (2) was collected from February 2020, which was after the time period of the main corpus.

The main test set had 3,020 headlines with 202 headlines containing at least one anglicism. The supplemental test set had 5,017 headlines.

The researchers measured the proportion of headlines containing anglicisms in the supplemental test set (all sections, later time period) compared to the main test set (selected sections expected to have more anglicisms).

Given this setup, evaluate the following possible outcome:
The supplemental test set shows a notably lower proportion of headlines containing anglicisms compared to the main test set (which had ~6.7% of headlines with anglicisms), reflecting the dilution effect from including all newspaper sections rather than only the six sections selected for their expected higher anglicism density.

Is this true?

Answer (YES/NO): YES